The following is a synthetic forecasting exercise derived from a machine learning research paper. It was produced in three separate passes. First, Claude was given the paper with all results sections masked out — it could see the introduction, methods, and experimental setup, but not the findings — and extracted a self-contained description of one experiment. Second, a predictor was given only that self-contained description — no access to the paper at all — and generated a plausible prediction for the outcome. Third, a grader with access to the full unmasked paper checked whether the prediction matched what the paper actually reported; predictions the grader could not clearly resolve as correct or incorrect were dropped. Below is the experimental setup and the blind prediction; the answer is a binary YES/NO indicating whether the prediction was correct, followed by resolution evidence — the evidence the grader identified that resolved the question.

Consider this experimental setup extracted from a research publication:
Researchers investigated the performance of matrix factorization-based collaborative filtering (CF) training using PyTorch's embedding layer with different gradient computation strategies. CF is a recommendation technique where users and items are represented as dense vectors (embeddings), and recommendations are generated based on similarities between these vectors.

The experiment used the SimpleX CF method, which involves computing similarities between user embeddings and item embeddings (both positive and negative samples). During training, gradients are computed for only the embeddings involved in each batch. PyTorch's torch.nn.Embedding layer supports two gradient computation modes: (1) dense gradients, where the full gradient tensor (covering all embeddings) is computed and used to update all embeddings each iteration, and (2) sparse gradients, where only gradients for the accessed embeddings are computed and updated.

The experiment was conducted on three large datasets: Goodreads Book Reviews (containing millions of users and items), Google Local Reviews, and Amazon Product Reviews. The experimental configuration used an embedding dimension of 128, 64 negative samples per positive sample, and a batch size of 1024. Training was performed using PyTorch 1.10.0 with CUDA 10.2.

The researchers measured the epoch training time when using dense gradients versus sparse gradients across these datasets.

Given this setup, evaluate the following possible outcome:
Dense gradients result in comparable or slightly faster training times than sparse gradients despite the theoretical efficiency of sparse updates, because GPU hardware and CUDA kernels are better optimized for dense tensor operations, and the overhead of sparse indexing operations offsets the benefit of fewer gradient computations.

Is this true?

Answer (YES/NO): NO